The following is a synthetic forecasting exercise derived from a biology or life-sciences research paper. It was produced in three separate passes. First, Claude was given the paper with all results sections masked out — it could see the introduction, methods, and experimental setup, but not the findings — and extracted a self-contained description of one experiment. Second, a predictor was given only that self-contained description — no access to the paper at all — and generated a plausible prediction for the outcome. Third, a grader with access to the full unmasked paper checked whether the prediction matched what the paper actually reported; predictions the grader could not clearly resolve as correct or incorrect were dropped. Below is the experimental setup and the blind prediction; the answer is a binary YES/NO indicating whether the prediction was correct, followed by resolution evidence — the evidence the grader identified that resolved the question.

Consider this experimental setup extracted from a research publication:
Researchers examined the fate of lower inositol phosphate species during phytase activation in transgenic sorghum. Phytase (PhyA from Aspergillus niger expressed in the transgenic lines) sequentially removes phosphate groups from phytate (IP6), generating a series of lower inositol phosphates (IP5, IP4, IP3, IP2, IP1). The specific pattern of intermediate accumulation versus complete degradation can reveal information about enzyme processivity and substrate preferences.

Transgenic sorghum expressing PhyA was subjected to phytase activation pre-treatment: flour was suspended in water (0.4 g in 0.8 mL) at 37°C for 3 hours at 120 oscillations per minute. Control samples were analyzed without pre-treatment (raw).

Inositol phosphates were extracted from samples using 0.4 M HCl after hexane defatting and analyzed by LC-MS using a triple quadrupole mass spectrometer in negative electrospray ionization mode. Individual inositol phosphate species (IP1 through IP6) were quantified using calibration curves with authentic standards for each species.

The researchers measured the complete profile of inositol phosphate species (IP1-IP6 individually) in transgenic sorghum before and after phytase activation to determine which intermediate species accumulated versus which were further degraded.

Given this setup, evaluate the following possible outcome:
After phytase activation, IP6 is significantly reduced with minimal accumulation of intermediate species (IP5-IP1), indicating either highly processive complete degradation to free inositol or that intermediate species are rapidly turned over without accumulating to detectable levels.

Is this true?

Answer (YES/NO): NO